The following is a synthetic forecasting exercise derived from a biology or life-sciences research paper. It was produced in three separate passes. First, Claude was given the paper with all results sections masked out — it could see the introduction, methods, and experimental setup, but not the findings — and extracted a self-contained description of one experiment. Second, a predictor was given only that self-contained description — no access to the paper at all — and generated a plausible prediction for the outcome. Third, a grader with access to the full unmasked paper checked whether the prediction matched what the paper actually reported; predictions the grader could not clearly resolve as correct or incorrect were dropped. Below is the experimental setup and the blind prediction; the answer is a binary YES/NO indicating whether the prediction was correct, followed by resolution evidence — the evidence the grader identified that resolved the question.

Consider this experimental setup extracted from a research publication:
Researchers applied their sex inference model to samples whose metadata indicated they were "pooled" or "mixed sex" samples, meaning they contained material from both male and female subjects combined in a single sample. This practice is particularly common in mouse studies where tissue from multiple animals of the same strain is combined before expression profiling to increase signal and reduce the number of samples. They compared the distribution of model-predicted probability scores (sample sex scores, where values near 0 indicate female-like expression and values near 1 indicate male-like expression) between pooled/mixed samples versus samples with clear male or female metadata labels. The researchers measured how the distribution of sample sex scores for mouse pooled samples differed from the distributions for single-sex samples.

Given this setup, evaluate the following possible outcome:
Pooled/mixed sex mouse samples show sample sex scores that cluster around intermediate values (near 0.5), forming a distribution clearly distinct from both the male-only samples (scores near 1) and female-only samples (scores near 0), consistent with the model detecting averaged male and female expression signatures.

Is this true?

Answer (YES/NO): NO